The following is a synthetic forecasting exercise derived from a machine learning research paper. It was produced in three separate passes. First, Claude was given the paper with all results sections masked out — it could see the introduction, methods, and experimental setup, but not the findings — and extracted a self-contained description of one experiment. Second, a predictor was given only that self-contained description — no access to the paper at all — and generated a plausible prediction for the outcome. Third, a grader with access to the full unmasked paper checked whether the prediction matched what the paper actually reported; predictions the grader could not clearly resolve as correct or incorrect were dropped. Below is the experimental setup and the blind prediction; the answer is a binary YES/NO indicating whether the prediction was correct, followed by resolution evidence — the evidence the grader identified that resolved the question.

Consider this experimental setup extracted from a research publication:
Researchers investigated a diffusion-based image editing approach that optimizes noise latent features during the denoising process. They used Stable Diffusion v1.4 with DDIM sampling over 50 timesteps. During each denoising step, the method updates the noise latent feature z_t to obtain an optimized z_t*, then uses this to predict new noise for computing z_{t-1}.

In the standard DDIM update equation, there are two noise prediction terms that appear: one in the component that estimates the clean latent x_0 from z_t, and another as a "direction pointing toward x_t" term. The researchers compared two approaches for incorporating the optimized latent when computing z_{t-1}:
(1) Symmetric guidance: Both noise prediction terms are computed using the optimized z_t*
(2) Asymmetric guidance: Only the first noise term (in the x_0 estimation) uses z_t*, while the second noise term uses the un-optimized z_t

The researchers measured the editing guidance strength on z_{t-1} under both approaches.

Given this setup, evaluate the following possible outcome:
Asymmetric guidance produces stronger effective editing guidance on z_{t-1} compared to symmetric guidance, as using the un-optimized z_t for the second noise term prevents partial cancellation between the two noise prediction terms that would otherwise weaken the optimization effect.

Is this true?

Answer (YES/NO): YES